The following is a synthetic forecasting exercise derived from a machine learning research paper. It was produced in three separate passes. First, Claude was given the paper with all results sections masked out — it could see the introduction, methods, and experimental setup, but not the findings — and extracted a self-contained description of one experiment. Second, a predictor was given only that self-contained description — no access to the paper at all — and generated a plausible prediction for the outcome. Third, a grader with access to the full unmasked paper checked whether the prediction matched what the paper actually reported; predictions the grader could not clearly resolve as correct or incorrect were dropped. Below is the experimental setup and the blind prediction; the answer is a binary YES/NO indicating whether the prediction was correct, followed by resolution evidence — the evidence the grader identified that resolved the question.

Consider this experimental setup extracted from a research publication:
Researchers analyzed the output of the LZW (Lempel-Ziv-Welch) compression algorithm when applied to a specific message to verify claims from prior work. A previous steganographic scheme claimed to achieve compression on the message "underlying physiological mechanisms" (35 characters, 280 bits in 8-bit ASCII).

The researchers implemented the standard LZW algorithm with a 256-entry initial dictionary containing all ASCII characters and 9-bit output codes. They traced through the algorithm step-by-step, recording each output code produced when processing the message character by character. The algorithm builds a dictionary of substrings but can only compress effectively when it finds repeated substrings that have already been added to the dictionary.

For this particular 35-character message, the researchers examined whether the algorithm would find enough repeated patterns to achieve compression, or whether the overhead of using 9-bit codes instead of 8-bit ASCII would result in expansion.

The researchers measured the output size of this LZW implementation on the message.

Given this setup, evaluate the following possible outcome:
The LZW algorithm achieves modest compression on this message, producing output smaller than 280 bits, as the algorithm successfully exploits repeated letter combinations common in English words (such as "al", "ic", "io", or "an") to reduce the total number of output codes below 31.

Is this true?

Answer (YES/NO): NO